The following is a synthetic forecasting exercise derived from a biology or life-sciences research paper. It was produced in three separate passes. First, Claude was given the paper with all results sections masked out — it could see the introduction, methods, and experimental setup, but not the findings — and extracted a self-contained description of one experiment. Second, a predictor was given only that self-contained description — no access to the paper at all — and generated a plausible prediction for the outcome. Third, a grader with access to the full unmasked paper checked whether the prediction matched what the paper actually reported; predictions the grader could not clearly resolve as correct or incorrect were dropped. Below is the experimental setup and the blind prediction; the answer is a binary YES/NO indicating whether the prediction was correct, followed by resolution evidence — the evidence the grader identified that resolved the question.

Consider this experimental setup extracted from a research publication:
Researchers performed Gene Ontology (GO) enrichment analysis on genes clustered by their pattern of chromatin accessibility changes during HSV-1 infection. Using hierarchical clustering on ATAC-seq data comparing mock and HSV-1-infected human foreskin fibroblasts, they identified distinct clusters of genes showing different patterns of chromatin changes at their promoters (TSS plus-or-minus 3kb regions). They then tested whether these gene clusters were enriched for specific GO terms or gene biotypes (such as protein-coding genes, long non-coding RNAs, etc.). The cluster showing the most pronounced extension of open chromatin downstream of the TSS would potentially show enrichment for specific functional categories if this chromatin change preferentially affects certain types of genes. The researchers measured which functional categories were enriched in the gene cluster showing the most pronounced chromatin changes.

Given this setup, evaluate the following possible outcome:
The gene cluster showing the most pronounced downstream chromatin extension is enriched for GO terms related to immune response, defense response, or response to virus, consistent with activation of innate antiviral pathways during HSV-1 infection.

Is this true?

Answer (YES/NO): NO